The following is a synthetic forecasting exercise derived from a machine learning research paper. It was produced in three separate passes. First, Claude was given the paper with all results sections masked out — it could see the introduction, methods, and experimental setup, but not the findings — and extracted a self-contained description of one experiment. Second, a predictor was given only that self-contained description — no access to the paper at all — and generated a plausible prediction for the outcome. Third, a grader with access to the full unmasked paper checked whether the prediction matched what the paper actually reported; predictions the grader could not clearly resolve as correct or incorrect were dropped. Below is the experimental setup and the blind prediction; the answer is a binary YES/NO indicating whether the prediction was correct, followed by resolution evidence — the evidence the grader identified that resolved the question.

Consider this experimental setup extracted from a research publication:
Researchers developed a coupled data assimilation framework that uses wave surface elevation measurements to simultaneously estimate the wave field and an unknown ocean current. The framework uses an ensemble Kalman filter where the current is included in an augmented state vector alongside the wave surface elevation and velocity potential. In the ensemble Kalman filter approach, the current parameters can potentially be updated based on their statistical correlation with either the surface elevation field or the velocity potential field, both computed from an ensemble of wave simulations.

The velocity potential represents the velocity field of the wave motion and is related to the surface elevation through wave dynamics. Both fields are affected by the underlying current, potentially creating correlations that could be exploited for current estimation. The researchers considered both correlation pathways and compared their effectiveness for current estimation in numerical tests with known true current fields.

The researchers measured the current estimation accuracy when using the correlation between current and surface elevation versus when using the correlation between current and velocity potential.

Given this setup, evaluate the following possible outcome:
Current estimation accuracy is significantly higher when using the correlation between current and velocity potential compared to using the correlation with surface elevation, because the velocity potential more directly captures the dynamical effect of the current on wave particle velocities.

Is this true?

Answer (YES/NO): NO